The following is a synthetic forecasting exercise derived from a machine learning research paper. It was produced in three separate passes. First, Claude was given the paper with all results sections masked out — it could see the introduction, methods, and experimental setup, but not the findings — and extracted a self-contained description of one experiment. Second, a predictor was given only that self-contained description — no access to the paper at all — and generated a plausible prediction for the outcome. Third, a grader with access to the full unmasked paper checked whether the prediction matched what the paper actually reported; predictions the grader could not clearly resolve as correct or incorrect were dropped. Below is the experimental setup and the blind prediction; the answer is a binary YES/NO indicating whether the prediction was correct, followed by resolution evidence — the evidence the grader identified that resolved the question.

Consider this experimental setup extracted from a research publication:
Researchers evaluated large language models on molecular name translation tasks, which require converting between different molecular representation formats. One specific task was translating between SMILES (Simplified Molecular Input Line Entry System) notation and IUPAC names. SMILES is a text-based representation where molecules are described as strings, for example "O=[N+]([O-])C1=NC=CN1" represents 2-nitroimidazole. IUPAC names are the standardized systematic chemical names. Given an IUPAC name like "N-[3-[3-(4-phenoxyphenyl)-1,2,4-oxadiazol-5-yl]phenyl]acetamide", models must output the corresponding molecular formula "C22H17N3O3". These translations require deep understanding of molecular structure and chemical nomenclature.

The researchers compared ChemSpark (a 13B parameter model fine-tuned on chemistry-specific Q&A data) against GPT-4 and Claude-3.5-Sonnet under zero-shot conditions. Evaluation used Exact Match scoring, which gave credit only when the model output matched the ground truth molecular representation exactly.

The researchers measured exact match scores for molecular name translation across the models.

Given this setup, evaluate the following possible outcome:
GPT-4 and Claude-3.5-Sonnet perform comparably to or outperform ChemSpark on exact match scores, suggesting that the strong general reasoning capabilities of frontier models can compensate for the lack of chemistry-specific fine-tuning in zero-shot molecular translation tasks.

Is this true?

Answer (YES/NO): NO